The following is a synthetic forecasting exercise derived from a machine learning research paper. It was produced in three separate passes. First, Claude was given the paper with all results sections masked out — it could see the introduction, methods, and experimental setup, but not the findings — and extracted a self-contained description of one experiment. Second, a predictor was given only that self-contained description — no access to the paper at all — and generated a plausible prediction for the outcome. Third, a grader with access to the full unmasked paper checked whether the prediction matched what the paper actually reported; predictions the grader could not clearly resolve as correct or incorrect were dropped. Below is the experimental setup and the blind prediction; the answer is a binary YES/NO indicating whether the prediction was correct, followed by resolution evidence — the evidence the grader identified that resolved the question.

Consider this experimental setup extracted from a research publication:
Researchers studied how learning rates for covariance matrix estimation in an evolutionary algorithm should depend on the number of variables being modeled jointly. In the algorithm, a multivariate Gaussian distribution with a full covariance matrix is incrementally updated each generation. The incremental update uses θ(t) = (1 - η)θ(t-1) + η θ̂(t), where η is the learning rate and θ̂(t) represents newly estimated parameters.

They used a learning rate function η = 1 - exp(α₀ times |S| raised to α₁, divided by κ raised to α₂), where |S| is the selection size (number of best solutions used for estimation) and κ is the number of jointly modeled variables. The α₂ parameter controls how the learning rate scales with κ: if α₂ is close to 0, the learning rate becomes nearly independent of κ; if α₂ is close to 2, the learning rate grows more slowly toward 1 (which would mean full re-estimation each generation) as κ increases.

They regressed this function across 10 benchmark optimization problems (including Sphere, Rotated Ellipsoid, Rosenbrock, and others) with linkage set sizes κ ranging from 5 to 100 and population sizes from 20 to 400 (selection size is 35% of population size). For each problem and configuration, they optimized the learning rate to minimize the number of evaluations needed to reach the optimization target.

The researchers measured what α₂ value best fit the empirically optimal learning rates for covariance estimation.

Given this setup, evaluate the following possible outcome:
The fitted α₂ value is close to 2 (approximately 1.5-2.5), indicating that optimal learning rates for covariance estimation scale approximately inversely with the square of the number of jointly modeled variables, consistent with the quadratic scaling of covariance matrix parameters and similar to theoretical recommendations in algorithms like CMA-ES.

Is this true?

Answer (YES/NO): YES